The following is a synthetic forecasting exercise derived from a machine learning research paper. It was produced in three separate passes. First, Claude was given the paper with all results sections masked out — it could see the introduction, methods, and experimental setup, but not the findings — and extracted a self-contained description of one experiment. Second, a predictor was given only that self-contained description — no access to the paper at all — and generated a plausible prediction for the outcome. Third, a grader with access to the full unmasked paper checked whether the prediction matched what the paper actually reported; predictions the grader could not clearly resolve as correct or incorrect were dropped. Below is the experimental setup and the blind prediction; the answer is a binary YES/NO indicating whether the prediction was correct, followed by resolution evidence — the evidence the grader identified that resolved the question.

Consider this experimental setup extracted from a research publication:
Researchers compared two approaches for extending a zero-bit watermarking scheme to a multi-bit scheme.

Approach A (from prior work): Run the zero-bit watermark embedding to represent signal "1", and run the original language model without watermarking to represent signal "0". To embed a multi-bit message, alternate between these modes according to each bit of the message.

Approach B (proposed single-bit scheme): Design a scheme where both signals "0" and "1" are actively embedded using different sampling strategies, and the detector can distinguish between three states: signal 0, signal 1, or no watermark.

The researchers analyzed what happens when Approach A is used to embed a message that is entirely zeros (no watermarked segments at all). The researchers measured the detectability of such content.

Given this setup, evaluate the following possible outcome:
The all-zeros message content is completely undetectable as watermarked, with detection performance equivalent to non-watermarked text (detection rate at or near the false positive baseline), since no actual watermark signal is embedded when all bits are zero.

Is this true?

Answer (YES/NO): YES